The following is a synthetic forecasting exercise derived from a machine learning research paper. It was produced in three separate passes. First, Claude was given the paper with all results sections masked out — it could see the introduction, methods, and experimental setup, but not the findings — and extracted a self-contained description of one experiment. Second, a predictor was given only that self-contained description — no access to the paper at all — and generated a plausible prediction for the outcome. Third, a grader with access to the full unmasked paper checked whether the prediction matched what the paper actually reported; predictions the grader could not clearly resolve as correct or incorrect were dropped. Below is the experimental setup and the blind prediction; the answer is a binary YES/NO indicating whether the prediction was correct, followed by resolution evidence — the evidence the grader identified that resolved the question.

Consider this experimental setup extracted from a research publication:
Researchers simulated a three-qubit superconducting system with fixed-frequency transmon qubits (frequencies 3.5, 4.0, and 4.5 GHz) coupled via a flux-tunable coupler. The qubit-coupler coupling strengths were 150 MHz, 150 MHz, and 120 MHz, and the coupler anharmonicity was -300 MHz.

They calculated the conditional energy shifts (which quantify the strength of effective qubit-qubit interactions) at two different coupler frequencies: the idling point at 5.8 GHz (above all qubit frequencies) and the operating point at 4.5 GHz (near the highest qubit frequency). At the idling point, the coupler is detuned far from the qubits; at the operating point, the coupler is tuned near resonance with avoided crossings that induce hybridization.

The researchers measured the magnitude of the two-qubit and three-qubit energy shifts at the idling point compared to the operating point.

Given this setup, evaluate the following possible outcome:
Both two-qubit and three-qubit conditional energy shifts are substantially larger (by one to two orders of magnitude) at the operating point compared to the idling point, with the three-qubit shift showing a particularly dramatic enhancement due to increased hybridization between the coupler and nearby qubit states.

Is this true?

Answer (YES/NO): NO